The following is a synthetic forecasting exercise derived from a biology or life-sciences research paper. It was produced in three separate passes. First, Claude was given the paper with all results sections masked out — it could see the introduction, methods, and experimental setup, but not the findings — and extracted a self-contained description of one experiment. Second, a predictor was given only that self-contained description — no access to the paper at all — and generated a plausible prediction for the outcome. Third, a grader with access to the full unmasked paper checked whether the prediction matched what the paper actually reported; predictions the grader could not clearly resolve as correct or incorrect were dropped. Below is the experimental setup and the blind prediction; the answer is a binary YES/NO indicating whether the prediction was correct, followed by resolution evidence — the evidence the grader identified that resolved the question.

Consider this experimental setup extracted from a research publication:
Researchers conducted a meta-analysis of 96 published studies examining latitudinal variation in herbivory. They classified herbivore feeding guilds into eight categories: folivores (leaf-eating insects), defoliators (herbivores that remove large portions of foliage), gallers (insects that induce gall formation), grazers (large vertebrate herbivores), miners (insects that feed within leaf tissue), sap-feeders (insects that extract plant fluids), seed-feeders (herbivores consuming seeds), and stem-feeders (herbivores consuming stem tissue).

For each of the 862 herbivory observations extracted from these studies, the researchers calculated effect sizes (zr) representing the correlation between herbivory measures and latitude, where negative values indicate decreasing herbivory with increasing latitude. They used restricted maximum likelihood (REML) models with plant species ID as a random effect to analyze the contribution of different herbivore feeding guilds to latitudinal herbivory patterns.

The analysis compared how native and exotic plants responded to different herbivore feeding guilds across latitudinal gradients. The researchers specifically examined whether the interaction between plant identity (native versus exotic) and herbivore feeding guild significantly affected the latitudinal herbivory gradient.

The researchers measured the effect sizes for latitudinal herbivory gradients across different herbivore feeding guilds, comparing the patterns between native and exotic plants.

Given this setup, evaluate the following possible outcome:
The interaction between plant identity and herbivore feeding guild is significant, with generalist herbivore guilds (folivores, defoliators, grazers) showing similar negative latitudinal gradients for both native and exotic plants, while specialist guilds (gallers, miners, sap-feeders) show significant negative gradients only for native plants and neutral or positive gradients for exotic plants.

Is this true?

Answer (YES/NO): NO